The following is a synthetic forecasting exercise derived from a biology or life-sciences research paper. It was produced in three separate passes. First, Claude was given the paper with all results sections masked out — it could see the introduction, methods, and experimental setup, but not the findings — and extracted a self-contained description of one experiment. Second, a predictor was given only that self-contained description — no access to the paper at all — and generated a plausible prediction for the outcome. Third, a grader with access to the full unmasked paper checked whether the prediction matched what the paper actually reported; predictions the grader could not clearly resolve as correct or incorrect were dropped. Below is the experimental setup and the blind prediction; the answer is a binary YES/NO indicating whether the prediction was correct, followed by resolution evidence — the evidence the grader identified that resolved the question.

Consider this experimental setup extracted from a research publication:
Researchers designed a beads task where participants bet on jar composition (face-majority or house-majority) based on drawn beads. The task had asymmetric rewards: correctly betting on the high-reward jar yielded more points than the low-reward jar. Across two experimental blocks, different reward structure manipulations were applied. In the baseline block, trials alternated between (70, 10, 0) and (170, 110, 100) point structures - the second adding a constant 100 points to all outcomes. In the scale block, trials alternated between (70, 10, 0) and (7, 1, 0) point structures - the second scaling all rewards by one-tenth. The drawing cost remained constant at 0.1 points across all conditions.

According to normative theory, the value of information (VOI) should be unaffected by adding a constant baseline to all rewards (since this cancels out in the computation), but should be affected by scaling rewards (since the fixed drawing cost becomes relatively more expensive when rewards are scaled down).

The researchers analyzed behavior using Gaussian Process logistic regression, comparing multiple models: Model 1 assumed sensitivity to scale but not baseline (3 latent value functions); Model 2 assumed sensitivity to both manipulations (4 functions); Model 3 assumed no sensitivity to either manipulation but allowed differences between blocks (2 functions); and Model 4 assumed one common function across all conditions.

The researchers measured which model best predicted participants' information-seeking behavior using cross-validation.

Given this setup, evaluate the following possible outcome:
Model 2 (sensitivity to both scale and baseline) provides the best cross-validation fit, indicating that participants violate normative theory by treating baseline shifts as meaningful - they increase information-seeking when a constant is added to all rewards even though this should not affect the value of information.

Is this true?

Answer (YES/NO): NO